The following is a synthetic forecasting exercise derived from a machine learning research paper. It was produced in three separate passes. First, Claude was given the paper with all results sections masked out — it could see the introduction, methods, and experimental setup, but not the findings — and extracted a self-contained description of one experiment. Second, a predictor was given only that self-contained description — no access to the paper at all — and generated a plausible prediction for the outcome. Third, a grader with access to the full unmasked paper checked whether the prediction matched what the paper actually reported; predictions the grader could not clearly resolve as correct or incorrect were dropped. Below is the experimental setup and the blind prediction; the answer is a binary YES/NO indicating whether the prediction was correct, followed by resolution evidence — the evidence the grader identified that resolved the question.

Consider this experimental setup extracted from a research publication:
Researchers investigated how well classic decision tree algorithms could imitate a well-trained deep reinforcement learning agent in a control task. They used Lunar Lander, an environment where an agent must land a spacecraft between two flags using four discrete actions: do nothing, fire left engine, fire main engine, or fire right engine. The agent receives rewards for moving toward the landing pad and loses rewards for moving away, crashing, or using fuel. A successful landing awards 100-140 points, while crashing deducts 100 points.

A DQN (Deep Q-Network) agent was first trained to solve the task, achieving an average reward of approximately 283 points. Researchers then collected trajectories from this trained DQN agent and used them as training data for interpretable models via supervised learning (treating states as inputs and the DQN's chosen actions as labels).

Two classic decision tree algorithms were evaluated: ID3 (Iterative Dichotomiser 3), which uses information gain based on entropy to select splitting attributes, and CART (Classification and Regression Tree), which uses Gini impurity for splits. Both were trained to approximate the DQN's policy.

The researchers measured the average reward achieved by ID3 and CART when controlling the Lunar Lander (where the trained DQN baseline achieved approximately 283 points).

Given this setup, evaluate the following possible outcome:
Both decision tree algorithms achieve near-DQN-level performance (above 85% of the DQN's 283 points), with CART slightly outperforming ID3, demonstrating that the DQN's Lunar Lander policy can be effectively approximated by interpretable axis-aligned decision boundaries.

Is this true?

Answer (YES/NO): NO